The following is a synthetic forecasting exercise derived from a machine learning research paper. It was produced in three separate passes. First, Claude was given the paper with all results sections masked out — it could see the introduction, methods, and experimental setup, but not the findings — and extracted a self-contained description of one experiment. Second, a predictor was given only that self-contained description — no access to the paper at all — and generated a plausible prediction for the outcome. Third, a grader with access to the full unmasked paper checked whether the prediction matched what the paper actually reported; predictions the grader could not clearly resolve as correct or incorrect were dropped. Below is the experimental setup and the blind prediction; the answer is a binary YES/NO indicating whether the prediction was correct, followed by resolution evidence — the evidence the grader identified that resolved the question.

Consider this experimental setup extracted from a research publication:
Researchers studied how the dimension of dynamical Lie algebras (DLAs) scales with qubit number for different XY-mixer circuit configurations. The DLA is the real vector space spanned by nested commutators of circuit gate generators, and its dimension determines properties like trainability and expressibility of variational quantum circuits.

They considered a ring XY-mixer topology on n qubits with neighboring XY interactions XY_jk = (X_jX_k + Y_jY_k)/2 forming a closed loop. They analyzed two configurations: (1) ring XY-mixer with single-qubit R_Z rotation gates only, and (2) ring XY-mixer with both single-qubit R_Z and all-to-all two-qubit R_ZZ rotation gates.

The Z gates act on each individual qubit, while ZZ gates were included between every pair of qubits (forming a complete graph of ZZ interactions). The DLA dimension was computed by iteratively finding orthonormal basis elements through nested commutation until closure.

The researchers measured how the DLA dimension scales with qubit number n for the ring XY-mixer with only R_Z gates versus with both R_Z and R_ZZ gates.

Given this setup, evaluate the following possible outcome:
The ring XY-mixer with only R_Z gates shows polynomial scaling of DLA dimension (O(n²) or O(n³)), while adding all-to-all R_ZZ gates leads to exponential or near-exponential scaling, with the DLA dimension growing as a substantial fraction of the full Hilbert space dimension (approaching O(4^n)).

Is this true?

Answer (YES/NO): YES